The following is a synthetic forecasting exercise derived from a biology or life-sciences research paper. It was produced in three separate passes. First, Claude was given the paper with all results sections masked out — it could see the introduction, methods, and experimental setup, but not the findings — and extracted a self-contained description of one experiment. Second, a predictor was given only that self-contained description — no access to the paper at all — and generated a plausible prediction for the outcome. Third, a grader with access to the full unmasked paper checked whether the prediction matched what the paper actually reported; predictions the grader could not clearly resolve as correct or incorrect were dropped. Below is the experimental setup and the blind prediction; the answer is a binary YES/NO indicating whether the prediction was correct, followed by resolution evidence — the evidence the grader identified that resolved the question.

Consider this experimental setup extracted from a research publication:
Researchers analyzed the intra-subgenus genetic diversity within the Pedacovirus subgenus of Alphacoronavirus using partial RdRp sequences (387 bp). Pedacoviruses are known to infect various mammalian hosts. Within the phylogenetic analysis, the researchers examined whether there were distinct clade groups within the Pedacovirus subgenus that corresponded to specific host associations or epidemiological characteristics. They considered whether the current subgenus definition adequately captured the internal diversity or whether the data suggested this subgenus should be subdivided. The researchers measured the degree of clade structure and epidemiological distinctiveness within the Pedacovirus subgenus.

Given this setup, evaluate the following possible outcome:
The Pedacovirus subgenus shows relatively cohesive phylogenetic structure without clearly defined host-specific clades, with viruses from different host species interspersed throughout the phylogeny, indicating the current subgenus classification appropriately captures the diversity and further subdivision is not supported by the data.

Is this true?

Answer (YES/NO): NO